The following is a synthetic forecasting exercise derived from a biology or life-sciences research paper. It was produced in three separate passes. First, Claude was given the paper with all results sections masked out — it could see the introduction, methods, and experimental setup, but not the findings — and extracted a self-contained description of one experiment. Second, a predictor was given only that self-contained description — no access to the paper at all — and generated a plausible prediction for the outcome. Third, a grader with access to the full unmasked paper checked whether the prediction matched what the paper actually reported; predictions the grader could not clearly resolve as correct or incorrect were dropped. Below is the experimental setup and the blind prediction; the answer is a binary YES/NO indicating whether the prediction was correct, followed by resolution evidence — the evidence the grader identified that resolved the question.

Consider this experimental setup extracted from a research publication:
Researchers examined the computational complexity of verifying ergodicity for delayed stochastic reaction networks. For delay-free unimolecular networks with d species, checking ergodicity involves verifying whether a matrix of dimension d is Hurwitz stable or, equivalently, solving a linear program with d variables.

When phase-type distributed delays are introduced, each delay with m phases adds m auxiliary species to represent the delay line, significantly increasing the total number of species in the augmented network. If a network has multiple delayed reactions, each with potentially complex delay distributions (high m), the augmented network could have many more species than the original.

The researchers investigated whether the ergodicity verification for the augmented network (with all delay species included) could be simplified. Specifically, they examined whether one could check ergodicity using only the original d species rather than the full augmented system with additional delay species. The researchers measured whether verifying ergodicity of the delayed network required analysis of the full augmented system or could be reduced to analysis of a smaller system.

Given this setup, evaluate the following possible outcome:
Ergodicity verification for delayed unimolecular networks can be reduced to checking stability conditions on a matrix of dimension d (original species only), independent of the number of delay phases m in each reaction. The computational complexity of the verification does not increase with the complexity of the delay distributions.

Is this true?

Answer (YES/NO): YES